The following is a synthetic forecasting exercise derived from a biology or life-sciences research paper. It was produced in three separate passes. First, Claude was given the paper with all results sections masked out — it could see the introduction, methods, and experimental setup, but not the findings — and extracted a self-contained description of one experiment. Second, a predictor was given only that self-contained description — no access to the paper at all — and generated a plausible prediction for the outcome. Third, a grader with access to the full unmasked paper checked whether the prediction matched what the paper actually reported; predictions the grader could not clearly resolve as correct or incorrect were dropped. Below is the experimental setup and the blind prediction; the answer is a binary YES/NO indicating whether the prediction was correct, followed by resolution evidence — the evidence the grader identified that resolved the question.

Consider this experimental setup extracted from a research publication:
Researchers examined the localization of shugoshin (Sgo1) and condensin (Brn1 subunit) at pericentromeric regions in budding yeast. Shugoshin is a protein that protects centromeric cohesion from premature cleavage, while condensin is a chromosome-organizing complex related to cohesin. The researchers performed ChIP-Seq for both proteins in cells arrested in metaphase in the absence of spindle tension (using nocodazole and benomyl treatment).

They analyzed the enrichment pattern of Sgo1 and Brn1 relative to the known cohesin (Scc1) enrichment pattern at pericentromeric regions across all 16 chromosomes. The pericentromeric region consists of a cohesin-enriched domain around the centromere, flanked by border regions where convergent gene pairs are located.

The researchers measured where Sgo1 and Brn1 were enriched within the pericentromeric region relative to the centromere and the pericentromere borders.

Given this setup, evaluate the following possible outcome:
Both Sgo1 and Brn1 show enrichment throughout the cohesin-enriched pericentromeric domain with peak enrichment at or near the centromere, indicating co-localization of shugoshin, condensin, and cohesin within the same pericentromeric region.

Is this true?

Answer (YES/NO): NO